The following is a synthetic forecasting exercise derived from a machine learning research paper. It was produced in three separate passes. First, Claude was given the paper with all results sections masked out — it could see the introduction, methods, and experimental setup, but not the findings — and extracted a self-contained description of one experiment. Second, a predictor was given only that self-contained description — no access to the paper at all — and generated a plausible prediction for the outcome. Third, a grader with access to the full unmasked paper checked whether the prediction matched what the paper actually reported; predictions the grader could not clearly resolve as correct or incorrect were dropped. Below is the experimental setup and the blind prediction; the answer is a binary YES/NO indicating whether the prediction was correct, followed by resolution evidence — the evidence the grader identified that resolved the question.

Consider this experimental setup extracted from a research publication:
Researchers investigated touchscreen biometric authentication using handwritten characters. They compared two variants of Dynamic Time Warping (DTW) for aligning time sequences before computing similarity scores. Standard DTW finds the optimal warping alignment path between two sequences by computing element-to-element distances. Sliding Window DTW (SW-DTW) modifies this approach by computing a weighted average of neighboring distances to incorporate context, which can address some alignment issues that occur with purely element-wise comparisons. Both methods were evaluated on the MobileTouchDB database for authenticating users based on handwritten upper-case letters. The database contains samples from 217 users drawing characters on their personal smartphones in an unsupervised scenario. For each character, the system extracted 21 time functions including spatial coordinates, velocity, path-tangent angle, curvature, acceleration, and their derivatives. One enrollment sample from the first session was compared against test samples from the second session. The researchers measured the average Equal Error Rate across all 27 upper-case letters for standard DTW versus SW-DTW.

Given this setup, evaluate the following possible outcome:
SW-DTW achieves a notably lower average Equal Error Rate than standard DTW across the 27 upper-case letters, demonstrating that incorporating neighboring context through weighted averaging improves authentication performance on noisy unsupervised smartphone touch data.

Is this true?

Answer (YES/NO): NO